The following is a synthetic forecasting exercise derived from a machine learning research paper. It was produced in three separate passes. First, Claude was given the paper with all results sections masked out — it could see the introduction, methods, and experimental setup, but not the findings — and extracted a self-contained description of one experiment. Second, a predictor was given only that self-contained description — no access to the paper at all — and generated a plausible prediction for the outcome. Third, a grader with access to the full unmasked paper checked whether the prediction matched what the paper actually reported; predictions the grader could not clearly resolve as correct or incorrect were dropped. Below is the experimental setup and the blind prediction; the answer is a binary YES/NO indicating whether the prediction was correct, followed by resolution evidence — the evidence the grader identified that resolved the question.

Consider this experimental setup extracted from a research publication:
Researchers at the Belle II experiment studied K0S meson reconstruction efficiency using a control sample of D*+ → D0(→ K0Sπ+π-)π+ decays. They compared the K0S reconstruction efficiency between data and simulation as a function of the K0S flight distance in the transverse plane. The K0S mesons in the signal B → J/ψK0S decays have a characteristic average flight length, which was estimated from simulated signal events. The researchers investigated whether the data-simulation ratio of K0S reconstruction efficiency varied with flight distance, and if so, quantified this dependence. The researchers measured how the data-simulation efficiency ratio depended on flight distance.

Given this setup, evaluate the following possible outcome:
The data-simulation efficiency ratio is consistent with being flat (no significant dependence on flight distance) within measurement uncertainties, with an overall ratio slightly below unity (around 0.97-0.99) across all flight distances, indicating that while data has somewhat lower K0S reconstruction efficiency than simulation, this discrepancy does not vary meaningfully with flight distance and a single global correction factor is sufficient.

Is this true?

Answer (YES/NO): NO